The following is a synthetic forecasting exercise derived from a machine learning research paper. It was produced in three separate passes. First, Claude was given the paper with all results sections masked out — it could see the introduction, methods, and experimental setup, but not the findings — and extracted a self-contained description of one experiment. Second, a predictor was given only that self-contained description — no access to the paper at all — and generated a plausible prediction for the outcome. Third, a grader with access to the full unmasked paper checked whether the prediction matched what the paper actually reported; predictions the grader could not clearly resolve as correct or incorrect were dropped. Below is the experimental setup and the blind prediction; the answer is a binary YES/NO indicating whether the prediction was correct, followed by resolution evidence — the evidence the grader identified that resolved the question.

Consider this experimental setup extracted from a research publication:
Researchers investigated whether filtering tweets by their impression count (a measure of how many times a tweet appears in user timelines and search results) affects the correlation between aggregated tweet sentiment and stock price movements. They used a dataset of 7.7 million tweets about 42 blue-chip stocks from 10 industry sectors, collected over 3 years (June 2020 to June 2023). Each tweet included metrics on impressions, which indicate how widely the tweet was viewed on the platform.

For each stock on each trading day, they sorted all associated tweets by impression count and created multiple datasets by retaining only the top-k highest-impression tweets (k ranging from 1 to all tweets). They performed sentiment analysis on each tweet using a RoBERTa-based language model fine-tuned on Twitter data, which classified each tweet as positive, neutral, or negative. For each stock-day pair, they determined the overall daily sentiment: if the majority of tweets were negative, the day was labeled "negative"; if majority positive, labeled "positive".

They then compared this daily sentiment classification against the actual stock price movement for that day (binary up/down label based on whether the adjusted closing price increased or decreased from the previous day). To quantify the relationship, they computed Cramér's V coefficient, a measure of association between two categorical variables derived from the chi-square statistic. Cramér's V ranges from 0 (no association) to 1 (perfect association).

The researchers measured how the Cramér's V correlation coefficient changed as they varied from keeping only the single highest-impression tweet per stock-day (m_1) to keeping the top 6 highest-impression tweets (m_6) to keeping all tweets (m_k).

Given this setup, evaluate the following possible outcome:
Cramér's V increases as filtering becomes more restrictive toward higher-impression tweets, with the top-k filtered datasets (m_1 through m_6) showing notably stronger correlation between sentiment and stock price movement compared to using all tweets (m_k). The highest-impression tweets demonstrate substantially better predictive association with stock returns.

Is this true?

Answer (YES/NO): NO